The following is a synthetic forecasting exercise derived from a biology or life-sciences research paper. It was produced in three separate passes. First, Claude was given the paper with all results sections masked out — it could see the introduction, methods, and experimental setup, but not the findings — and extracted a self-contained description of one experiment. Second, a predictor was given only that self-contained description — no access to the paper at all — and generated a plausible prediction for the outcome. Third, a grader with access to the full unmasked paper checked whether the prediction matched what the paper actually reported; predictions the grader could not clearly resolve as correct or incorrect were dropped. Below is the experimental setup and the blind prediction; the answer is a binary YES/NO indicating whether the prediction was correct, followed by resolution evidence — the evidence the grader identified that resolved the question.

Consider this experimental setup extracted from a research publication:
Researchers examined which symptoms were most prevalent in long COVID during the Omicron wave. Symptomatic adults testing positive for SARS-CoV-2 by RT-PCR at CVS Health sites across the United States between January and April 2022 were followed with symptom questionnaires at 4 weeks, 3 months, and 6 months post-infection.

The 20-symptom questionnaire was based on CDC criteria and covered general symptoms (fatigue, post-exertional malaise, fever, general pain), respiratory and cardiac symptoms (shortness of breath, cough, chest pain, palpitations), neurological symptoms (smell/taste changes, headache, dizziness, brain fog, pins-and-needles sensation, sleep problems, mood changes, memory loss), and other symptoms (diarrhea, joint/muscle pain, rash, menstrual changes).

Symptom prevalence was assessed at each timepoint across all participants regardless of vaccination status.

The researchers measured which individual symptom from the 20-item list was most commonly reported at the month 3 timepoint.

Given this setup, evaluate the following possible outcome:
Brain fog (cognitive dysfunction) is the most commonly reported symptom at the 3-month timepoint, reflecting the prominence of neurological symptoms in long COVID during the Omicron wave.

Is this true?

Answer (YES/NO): NO